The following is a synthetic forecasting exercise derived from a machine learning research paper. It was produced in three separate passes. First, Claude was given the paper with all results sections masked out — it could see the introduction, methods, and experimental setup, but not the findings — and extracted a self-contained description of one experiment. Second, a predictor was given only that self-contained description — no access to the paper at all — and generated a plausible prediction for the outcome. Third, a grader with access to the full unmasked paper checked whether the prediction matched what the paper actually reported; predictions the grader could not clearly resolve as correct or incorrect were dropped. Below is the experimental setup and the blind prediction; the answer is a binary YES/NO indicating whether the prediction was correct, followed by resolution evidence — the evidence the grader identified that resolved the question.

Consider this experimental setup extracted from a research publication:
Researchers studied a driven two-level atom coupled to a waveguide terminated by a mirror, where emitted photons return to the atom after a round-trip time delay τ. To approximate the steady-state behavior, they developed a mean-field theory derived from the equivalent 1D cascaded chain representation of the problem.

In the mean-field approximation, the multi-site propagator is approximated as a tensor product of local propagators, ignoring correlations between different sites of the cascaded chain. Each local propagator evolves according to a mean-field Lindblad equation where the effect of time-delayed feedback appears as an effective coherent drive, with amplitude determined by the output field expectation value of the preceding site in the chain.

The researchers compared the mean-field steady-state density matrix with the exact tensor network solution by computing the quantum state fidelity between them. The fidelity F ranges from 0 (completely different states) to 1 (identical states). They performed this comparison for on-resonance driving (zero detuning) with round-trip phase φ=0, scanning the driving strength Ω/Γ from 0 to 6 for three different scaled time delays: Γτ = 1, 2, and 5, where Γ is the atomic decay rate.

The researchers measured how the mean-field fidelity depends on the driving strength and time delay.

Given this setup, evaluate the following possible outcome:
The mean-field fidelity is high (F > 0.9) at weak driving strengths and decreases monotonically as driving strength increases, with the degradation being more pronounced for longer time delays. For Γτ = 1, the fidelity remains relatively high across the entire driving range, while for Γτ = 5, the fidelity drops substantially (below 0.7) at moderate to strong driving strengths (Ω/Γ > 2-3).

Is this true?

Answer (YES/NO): NO